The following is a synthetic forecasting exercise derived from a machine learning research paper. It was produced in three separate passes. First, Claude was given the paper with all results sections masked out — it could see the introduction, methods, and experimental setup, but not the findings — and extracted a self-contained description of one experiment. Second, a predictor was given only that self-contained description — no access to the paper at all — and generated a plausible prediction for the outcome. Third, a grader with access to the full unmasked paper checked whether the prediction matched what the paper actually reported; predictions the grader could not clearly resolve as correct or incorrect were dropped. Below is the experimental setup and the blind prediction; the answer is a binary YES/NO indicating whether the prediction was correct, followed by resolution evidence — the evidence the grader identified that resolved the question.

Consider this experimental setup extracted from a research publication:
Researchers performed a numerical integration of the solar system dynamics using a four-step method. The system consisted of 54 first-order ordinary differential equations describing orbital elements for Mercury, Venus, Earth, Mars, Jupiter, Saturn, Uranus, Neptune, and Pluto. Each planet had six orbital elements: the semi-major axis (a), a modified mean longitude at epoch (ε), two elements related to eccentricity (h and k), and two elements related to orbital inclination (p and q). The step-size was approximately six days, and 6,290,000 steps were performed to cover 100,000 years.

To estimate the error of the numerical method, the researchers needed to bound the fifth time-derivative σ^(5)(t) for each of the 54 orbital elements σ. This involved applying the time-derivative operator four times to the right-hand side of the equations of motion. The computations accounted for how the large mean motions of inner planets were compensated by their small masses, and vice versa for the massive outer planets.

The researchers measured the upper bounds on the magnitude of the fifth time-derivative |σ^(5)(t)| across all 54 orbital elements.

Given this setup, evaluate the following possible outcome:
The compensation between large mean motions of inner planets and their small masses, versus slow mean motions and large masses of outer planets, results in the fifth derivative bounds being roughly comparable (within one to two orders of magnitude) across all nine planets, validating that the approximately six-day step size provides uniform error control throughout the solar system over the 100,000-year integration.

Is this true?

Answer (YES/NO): YES